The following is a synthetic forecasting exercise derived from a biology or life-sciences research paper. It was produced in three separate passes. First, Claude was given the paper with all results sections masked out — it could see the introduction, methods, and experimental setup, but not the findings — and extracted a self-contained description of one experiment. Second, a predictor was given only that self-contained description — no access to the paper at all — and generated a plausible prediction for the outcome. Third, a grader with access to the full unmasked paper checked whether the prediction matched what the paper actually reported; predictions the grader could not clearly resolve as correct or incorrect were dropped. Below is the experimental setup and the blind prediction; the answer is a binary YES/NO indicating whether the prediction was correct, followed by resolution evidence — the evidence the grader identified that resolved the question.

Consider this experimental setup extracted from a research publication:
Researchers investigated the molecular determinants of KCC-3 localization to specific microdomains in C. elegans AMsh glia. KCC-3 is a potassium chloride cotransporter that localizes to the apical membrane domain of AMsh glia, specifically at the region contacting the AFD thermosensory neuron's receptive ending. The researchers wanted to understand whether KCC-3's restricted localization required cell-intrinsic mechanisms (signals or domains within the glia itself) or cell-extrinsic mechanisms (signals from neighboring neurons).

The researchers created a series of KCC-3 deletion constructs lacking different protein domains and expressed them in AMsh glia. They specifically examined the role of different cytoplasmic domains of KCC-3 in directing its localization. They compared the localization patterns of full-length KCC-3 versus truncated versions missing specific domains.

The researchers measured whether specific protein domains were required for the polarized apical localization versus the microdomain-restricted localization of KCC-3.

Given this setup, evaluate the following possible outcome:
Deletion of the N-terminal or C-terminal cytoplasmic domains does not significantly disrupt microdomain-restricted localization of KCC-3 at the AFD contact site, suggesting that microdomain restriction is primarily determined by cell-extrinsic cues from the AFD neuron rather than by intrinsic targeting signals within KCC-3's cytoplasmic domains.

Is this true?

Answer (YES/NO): NO